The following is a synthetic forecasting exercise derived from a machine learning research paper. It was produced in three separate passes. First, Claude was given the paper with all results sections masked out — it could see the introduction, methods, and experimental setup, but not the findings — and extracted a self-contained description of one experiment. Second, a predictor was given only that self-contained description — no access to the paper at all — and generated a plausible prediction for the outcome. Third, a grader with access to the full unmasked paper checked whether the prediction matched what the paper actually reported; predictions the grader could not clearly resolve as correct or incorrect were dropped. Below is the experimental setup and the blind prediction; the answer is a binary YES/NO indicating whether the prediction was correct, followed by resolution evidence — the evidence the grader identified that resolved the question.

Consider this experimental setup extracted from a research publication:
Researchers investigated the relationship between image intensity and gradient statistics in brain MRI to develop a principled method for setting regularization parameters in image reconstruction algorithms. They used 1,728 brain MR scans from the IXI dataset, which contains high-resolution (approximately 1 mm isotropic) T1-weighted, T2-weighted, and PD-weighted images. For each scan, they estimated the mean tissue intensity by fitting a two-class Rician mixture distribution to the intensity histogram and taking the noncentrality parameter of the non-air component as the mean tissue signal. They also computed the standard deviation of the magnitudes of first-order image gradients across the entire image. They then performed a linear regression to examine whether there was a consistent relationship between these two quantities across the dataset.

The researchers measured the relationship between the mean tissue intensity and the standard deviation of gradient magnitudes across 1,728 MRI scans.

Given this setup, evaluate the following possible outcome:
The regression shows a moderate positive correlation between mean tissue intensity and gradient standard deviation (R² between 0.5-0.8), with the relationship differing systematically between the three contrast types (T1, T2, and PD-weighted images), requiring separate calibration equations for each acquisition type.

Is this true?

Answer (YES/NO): NO